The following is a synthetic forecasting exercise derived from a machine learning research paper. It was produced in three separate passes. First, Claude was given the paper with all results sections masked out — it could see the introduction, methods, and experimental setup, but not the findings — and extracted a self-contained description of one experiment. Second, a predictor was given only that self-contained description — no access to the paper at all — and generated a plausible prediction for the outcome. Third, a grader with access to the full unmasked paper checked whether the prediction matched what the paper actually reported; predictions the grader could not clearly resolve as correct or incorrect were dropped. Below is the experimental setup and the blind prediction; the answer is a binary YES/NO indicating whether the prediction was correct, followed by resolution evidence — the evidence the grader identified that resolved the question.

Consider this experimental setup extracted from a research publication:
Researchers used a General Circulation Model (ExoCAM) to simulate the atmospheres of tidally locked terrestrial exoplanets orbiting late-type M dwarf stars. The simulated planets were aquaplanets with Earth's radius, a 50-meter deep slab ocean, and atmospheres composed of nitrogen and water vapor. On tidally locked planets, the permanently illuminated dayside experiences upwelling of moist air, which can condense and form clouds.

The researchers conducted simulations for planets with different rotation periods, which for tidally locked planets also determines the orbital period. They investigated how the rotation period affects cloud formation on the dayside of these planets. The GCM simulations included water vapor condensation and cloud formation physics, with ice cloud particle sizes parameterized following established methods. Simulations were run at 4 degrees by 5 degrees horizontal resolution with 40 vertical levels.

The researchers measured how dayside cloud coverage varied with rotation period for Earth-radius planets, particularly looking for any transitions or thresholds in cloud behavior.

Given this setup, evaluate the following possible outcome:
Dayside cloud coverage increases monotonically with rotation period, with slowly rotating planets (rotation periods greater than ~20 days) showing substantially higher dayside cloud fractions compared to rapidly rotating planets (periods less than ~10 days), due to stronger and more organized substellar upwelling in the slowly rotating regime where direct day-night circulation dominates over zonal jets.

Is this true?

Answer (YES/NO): NO